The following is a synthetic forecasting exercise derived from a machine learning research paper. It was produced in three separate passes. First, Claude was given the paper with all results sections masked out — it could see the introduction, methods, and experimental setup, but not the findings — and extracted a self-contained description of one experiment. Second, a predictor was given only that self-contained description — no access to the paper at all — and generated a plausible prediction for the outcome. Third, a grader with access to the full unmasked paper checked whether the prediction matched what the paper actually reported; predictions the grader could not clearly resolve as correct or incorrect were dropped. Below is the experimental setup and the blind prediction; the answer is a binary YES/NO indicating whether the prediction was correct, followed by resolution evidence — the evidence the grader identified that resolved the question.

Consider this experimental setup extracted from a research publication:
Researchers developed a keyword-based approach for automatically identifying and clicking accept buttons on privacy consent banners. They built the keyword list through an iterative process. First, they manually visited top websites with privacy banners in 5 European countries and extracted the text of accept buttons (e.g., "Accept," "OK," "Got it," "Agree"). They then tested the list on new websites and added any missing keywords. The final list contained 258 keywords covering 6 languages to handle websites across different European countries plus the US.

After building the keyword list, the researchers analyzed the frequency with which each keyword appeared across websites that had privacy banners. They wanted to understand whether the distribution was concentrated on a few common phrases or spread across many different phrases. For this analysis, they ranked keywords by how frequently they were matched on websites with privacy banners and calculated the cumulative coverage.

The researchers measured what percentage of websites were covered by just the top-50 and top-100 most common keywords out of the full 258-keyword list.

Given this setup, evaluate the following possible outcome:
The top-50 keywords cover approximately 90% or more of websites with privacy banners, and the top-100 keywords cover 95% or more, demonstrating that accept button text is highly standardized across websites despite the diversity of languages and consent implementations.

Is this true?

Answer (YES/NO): NO